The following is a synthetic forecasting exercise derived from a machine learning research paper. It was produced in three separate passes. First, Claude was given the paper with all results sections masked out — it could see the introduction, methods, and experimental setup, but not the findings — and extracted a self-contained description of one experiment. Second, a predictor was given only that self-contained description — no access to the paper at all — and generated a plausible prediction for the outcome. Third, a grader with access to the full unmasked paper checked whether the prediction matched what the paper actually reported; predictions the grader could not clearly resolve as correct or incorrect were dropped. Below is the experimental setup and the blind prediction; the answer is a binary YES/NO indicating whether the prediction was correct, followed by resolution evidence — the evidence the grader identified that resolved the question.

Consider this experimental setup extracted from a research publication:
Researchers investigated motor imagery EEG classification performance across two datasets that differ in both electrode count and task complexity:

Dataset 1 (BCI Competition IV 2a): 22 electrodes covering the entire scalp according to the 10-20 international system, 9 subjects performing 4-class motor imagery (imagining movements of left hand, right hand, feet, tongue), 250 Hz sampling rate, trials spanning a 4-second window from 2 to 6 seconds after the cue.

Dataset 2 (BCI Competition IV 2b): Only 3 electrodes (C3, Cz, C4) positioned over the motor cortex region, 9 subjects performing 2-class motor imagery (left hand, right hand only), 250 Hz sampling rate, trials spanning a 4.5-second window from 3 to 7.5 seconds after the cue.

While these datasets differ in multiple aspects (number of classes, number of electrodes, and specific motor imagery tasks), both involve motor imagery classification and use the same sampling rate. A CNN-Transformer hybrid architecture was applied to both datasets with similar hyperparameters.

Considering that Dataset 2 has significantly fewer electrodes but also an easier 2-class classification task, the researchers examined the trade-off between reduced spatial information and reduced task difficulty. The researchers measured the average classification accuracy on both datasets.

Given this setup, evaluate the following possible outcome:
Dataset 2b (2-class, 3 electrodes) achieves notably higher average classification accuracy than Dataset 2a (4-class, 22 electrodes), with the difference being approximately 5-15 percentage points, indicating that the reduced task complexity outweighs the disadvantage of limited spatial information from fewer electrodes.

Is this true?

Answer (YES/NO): YES